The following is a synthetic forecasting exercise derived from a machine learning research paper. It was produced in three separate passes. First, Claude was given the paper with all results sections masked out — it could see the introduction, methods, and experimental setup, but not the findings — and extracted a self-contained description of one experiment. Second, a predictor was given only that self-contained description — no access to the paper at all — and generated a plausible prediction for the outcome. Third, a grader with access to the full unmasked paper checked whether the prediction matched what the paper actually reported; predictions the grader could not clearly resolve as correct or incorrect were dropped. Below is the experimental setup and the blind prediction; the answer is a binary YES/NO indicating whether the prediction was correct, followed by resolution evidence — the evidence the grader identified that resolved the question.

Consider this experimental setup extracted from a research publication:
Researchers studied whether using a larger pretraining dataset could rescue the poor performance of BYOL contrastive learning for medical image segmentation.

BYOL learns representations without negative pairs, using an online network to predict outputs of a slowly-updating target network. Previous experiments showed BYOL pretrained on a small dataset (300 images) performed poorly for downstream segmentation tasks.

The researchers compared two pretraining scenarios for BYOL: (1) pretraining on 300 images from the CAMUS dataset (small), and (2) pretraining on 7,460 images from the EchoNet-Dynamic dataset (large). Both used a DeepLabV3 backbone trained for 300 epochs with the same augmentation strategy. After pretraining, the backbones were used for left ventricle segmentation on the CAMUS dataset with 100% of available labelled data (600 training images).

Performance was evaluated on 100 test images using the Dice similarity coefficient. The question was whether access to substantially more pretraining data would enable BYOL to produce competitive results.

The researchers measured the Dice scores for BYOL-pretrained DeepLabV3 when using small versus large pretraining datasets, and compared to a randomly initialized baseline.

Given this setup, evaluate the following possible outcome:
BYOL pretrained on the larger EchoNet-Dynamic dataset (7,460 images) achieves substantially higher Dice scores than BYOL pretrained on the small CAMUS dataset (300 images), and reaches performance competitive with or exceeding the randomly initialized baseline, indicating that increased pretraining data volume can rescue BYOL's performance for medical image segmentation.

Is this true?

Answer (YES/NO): NO